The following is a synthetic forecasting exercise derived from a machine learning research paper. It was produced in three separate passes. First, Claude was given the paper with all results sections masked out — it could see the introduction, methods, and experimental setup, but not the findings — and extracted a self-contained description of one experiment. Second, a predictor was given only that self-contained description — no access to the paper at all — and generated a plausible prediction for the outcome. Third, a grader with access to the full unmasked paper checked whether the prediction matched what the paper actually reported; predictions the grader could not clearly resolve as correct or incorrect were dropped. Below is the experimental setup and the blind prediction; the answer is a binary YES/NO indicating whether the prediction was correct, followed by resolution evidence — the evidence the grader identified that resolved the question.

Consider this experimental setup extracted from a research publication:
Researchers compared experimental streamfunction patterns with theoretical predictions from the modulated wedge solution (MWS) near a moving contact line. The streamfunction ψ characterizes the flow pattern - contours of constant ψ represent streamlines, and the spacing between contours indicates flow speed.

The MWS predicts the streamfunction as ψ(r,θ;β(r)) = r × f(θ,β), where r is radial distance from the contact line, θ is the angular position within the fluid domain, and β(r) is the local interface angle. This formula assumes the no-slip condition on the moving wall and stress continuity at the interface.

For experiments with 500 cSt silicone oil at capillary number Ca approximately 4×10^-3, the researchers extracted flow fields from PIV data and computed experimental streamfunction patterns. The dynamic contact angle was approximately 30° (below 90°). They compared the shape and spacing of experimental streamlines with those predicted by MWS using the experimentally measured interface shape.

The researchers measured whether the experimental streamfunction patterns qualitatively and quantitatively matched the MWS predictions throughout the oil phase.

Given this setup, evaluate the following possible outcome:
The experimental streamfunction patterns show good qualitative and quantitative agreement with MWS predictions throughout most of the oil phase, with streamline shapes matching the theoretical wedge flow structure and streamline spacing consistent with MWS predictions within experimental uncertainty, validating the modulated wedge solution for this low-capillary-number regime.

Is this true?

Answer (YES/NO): YES